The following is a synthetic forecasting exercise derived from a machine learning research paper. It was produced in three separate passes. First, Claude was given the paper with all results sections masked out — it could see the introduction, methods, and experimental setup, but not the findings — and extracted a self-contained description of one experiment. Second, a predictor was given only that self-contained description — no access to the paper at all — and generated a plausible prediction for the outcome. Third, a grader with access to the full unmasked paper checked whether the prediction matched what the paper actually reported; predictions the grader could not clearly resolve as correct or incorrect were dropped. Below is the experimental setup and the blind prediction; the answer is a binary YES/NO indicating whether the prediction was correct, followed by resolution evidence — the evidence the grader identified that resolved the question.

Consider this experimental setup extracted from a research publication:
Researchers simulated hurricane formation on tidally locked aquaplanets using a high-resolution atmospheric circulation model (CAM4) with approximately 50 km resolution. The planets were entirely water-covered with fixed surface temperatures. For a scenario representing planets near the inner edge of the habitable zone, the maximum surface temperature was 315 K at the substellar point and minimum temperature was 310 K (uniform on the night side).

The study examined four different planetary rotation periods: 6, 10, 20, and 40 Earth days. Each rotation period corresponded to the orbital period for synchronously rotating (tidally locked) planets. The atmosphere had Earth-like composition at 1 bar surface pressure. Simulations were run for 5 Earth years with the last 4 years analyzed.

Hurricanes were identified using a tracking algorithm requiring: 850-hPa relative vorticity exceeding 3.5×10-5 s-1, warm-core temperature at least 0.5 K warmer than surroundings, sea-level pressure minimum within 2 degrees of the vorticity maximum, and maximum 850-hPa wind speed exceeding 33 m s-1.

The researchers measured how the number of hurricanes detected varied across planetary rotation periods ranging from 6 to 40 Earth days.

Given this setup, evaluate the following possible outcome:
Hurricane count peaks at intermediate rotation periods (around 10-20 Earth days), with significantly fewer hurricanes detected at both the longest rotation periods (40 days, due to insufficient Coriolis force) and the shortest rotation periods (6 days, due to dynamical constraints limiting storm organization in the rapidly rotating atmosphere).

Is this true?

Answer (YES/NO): NO